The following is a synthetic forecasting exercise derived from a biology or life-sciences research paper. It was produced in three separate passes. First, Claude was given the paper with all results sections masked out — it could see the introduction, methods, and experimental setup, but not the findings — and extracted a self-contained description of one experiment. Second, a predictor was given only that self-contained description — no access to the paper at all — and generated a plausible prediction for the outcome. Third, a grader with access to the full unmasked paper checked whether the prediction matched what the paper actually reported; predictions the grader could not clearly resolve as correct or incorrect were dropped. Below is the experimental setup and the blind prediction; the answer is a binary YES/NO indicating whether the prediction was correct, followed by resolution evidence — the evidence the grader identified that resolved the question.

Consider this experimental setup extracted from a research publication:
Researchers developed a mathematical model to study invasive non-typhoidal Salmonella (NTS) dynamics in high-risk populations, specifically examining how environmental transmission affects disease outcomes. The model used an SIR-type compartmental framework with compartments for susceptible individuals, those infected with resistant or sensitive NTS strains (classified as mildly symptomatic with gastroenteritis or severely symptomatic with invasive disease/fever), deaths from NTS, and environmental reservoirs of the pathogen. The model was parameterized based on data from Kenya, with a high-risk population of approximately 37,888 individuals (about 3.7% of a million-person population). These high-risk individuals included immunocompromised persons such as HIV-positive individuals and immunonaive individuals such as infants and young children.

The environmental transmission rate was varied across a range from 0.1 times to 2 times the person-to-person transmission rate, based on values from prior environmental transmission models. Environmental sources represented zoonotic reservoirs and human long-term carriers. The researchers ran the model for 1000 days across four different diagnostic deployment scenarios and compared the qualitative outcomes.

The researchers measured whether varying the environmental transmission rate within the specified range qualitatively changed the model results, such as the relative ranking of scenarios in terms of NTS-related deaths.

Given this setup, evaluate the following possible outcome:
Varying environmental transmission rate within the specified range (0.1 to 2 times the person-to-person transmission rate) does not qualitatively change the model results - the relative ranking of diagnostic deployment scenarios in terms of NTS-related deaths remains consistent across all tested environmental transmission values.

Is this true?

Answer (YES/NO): NO